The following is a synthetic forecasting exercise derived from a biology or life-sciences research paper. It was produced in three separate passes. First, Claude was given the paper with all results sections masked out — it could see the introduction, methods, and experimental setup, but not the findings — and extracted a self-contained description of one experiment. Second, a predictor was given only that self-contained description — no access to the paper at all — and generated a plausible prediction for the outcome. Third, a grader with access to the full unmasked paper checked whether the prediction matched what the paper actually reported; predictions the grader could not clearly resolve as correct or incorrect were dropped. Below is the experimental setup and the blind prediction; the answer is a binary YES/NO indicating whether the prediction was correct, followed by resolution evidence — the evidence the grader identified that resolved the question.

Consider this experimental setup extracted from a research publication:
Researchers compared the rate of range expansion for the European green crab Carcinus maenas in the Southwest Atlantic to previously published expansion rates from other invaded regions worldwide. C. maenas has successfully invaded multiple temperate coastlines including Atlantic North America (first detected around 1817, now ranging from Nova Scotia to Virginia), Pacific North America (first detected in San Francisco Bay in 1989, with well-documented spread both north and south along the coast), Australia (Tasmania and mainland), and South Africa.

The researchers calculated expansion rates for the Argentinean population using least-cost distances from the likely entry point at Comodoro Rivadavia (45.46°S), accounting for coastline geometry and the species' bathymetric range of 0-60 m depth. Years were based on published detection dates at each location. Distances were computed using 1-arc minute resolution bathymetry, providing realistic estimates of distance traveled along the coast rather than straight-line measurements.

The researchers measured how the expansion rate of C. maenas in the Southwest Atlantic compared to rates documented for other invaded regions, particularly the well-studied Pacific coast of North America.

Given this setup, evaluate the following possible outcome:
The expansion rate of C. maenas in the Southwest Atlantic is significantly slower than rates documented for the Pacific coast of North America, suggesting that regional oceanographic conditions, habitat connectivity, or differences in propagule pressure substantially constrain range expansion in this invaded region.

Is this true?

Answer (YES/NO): NO